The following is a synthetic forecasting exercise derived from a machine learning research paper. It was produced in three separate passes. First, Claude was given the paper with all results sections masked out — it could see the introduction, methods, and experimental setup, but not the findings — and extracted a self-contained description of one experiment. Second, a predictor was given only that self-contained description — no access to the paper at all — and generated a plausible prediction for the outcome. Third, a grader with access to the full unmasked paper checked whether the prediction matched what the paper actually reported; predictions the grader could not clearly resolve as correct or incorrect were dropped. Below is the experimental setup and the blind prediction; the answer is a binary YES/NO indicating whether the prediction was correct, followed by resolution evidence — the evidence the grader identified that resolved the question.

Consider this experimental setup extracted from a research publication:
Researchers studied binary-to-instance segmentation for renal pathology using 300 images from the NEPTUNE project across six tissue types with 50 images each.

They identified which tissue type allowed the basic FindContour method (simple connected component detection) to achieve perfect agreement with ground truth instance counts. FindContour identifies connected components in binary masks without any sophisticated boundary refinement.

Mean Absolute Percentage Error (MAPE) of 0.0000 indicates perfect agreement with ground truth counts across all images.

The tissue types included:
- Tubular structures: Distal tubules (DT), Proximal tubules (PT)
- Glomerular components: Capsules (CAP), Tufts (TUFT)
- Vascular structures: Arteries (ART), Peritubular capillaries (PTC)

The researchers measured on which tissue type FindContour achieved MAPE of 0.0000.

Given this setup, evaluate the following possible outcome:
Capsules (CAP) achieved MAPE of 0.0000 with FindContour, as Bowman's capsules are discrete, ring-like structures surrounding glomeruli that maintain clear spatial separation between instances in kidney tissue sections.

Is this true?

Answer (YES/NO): NO